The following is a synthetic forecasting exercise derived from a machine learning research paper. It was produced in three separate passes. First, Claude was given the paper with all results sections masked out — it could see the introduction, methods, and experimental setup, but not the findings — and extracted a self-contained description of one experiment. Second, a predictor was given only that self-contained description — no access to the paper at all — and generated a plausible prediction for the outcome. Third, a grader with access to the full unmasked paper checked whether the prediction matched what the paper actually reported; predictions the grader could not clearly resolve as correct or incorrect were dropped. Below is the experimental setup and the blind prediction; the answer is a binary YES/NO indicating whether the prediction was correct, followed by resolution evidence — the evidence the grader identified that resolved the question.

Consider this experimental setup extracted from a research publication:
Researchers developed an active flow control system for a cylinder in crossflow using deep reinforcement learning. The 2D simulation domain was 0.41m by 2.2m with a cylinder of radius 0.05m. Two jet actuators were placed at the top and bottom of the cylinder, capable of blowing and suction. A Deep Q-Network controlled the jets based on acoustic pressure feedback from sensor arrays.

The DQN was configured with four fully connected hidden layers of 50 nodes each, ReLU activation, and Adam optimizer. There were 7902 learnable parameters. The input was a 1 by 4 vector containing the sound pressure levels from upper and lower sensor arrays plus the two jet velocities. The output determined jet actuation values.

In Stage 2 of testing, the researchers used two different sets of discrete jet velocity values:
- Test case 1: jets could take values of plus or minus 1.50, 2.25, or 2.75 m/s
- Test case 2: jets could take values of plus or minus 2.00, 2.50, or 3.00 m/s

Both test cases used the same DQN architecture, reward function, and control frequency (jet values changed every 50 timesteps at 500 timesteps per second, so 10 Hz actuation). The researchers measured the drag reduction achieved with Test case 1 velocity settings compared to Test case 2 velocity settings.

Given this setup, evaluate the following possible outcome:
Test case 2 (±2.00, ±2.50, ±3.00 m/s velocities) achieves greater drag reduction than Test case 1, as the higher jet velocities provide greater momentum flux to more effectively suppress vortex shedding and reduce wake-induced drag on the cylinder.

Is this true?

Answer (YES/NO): YES